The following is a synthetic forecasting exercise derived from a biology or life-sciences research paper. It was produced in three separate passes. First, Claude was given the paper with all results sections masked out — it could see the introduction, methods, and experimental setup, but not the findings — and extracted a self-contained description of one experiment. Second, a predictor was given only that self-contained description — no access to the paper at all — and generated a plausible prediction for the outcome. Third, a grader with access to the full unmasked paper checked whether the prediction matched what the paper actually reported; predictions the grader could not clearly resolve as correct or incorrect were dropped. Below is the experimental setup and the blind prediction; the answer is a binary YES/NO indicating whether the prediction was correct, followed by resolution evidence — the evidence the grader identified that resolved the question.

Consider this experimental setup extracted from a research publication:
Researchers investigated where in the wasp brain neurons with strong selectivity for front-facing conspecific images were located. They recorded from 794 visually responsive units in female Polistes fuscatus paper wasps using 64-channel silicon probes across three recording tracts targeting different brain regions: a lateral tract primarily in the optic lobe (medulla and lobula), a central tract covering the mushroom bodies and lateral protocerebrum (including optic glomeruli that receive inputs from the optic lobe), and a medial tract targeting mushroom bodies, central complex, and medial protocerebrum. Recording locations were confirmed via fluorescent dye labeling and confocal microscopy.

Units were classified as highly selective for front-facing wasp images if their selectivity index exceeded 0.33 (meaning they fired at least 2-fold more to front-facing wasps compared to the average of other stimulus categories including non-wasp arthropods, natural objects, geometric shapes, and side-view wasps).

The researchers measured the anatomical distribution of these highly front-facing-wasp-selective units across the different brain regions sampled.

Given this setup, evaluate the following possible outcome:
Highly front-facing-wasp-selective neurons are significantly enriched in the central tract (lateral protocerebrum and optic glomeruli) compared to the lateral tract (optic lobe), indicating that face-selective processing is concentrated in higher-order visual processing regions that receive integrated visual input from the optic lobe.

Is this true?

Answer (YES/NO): YES